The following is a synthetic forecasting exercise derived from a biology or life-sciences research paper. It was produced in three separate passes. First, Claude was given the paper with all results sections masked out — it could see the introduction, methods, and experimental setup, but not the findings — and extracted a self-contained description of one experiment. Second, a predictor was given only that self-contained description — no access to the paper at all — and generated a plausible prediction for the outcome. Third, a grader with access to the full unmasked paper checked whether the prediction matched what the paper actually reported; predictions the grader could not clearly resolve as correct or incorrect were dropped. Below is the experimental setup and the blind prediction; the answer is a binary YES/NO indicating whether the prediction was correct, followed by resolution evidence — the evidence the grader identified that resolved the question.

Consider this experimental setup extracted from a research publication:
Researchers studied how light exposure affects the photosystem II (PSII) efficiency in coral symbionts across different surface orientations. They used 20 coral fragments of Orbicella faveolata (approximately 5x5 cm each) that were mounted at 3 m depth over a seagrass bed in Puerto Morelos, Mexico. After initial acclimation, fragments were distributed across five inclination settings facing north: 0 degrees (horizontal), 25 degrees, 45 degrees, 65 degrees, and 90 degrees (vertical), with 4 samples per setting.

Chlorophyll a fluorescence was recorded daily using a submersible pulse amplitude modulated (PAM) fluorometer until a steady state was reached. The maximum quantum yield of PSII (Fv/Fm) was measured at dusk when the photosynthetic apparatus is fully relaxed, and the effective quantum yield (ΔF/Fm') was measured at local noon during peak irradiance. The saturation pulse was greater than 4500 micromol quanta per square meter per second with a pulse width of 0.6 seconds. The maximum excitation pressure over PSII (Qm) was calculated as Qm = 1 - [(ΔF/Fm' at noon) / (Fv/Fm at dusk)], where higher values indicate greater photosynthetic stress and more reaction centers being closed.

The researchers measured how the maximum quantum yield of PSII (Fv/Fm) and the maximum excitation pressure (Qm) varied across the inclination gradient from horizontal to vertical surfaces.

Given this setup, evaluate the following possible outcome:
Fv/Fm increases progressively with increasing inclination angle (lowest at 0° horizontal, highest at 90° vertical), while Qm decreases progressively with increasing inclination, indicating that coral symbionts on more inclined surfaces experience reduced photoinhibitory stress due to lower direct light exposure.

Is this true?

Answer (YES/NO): YES